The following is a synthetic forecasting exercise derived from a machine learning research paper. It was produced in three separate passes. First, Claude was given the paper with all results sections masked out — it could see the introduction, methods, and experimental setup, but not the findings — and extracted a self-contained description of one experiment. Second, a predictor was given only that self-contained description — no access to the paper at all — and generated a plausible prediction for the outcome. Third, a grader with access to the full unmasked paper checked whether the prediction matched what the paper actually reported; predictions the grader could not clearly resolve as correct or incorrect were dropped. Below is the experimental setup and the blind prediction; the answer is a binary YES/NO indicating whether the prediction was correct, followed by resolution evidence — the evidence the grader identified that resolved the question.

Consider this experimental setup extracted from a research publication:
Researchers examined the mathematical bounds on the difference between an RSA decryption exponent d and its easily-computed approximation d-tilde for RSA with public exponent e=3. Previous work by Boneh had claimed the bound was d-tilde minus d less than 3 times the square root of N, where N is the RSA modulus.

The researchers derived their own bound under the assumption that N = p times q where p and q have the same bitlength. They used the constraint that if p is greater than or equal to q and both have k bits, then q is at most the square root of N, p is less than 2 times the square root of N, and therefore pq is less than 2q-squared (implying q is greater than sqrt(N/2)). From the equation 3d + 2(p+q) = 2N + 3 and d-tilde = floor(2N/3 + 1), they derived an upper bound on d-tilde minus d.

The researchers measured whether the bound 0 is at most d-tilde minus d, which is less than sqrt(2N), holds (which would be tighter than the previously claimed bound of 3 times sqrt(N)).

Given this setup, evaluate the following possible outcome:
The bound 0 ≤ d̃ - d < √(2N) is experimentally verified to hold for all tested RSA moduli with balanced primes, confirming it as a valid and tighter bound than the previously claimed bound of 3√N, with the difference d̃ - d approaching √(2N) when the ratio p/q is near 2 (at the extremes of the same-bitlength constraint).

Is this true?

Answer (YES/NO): NO